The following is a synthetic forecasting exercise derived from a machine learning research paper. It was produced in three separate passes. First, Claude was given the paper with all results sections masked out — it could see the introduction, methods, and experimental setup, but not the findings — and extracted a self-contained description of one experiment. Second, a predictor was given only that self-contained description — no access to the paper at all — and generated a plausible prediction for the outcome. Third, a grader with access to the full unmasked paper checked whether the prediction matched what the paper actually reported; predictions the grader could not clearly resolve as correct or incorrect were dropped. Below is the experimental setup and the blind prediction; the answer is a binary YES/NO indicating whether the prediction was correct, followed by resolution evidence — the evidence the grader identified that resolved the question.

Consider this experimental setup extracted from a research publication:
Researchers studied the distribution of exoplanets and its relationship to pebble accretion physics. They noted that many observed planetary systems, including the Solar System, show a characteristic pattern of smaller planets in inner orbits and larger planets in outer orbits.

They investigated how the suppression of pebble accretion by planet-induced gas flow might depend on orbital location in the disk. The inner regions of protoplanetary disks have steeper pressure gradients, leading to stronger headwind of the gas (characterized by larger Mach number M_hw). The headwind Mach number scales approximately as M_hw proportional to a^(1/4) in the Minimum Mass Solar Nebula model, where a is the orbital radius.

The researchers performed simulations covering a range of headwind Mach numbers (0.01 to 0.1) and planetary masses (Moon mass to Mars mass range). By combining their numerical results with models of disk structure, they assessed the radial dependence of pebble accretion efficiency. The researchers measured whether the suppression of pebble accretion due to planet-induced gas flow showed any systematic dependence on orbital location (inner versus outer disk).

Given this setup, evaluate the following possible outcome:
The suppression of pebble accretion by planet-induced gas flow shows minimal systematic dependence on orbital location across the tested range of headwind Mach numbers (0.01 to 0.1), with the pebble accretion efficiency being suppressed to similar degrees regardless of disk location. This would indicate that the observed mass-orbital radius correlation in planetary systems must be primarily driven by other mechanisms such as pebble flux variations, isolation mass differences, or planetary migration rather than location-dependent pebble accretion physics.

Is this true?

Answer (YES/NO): NO